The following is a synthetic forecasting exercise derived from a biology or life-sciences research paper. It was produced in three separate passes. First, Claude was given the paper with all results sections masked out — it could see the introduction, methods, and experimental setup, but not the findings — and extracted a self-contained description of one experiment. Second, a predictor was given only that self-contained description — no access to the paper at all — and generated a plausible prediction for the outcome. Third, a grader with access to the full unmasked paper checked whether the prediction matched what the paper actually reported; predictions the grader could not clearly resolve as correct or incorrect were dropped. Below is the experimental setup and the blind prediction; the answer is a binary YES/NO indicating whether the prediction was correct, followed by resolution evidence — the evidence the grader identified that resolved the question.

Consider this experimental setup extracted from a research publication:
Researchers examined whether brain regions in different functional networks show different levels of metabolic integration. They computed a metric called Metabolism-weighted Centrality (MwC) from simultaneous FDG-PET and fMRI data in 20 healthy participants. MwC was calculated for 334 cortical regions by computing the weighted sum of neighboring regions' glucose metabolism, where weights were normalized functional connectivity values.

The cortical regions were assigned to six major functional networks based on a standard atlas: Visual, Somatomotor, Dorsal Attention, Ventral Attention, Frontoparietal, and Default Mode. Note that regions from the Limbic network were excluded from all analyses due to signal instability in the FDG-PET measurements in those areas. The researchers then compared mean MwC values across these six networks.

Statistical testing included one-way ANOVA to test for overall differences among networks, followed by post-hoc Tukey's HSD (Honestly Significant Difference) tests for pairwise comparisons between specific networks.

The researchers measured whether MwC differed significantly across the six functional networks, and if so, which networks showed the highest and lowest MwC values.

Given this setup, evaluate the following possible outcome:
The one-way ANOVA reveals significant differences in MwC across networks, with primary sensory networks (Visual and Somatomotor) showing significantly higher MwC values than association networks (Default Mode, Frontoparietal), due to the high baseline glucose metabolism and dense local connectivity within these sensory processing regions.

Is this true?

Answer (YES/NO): NO